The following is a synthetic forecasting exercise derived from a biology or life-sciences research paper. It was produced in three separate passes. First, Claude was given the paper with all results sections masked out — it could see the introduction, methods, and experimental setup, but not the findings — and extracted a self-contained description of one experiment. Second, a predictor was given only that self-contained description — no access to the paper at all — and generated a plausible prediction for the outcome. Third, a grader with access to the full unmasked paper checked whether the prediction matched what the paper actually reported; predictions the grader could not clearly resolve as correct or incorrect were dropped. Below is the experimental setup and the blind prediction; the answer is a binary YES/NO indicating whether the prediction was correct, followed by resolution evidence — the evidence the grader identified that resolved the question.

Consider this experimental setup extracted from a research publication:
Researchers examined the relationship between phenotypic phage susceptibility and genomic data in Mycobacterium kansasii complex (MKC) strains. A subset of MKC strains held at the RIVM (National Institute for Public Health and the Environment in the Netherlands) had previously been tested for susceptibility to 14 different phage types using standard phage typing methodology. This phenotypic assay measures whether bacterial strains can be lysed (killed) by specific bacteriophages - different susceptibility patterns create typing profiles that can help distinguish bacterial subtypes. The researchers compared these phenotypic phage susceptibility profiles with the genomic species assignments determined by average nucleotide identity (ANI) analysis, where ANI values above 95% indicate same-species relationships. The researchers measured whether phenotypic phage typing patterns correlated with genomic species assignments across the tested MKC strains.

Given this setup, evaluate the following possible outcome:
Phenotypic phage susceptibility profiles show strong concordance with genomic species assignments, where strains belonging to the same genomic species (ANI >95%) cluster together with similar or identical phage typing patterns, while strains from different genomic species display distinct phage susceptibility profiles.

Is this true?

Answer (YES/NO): NO